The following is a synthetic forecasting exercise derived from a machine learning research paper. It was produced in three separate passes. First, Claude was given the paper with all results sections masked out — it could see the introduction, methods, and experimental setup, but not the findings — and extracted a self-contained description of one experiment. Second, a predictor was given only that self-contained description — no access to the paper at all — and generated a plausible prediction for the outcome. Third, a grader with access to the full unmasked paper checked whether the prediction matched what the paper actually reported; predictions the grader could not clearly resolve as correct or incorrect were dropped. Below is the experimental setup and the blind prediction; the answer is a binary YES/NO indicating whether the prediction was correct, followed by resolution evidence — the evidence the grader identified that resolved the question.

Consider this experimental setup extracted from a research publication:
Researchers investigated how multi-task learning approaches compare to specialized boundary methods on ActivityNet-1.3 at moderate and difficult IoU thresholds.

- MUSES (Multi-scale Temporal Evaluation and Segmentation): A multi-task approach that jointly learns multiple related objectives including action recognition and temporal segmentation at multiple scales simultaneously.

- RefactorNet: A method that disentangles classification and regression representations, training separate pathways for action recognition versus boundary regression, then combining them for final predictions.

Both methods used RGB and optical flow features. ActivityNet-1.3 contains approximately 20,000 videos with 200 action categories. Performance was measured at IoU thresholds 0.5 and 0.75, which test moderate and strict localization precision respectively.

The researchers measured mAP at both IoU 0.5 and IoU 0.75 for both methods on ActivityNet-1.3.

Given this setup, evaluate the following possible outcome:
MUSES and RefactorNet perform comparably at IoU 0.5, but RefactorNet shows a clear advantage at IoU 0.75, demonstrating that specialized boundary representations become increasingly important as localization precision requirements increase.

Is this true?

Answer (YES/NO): NO